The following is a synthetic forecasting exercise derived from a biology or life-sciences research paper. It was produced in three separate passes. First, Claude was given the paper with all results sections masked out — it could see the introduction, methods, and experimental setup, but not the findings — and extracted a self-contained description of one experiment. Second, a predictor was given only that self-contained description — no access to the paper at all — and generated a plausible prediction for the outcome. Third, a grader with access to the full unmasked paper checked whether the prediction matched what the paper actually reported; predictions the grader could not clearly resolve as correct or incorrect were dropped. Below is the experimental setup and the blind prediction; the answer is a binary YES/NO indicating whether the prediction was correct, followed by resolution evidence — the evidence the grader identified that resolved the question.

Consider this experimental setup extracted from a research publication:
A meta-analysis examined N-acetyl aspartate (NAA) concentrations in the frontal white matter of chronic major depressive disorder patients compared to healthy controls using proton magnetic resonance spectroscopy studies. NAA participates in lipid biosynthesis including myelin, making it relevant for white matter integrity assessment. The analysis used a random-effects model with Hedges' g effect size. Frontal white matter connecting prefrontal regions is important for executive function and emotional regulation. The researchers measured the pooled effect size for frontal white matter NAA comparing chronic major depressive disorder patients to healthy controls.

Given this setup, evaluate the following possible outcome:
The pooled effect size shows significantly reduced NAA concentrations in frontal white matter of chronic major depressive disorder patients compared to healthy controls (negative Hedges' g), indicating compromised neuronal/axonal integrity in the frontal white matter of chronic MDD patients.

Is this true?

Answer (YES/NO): YES